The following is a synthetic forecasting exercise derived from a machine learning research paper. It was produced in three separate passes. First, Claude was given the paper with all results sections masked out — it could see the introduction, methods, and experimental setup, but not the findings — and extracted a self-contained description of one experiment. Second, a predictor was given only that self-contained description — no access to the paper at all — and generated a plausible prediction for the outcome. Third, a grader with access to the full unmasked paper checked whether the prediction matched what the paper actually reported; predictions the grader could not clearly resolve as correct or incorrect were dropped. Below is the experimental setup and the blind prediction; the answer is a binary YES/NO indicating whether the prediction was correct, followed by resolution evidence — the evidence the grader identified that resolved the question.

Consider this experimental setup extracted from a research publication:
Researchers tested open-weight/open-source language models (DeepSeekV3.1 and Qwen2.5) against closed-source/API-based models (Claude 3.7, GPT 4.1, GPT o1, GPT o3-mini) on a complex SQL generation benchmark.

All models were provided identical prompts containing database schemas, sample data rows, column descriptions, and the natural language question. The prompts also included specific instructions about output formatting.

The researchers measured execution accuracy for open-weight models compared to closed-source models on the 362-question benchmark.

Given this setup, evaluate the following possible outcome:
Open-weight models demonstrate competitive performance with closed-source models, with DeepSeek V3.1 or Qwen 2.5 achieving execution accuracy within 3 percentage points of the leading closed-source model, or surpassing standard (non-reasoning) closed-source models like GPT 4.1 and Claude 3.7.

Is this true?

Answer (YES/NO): NO